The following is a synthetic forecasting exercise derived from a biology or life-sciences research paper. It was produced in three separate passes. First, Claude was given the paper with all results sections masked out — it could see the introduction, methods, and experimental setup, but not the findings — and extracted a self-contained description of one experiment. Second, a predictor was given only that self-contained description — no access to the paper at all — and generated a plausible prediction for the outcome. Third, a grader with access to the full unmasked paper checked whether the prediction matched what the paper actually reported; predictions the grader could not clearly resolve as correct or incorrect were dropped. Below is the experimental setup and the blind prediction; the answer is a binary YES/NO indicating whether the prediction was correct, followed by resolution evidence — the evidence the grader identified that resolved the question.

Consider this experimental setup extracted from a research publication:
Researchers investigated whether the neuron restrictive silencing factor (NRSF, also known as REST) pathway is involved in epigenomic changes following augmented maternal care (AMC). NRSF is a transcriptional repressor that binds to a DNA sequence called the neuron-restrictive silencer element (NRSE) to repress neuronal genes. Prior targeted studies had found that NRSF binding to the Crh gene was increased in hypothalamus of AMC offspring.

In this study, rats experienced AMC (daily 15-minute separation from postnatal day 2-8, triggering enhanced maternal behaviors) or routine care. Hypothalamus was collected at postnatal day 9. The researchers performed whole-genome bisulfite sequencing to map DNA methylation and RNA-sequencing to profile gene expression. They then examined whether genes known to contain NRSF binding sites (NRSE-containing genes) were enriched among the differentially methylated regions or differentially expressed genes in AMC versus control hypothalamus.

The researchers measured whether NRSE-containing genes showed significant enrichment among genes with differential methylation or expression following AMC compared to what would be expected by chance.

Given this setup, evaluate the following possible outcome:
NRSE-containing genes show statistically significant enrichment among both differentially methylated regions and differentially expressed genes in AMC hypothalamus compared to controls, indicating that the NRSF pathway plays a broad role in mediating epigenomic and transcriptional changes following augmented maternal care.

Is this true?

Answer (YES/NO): NO